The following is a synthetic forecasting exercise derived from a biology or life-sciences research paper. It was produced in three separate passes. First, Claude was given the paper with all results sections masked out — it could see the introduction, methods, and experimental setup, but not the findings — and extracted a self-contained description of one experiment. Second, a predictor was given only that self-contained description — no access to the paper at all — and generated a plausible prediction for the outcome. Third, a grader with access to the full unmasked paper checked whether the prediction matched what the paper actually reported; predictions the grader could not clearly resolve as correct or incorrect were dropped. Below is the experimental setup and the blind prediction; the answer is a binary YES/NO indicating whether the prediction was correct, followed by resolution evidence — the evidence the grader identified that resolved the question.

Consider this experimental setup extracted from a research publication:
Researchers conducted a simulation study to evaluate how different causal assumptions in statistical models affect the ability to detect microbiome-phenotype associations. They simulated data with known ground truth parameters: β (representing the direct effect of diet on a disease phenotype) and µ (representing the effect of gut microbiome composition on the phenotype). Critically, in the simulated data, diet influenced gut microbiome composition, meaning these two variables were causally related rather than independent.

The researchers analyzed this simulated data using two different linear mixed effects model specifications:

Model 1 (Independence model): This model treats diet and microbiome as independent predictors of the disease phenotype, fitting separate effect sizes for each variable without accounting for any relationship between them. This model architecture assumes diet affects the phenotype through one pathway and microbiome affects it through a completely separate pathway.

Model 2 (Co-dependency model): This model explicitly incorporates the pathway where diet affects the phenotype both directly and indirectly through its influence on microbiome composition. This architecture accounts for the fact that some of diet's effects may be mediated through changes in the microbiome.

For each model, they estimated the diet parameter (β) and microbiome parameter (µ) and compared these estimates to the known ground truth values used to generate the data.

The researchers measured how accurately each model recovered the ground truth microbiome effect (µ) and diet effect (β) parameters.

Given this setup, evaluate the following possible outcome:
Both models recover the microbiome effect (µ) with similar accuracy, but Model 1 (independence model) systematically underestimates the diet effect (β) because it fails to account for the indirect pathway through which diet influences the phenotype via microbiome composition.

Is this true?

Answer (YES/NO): NO